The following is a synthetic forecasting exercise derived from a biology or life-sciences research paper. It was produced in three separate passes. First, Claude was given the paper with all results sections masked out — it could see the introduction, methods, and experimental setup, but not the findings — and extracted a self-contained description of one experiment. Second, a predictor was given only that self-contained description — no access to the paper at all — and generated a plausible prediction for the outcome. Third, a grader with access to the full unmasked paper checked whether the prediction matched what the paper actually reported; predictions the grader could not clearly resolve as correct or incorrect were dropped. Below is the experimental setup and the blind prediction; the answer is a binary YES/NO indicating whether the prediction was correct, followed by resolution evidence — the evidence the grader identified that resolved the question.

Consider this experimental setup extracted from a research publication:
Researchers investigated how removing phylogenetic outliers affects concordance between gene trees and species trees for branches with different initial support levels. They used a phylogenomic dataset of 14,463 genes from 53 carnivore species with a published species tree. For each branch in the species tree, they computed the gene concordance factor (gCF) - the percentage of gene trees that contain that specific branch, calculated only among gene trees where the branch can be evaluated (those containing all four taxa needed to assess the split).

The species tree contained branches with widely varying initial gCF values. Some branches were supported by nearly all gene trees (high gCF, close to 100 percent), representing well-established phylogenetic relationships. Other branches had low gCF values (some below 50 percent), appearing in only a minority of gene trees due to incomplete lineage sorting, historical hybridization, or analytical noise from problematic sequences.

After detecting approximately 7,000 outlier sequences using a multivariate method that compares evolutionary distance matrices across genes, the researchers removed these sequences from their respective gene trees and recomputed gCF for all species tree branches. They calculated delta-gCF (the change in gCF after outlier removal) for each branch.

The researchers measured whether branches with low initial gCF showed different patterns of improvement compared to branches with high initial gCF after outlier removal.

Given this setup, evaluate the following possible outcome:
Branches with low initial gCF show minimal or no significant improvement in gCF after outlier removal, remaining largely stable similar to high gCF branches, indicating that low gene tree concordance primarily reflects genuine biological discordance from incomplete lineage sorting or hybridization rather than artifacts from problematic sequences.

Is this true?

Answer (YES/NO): NO